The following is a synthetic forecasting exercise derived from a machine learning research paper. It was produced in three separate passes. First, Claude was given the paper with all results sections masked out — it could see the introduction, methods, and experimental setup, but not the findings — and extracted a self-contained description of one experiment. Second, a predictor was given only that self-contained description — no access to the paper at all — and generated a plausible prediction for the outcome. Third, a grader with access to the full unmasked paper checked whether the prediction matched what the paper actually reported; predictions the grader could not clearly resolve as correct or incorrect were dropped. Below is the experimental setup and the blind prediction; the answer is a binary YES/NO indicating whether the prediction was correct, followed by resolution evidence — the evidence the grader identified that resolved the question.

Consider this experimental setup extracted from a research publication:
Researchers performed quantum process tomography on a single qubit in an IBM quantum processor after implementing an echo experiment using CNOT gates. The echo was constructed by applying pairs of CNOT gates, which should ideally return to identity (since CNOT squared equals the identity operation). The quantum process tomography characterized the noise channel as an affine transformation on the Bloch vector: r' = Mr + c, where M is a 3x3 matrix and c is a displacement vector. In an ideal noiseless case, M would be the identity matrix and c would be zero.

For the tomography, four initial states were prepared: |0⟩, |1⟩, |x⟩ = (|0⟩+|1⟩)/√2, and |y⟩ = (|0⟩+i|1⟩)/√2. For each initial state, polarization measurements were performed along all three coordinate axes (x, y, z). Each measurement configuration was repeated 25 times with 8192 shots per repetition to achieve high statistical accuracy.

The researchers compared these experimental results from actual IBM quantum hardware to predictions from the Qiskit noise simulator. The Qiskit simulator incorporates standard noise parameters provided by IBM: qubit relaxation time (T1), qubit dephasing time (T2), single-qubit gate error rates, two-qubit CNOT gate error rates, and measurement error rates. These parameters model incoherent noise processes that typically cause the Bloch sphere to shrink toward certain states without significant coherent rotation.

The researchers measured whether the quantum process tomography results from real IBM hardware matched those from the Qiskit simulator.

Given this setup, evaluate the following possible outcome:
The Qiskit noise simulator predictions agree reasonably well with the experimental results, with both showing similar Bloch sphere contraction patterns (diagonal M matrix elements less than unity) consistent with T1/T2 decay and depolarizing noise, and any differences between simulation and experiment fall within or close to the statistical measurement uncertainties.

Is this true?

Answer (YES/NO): NO